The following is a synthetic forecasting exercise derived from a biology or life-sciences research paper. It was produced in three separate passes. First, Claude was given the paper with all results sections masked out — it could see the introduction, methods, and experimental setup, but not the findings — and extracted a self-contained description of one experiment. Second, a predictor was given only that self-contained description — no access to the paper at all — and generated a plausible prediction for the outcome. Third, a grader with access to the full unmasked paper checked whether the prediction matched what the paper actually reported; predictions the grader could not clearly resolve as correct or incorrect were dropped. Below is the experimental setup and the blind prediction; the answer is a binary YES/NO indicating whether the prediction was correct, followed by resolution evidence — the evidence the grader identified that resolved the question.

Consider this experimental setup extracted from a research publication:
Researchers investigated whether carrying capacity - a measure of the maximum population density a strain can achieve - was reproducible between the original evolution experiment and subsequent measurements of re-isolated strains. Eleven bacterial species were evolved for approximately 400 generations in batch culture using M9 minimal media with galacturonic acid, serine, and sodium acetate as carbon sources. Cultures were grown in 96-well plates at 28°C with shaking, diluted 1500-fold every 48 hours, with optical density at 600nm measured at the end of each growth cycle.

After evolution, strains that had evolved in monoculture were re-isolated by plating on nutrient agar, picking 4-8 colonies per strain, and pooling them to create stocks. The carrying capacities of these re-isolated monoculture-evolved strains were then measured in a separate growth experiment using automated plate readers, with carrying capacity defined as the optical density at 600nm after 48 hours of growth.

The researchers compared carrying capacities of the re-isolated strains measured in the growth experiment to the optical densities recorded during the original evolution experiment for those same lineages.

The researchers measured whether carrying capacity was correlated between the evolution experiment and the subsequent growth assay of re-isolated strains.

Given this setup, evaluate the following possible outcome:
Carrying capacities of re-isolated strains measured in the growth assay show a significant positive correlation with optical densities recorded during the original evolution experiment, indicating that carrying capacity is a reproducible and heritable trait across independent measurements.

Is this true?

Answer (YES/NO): YES